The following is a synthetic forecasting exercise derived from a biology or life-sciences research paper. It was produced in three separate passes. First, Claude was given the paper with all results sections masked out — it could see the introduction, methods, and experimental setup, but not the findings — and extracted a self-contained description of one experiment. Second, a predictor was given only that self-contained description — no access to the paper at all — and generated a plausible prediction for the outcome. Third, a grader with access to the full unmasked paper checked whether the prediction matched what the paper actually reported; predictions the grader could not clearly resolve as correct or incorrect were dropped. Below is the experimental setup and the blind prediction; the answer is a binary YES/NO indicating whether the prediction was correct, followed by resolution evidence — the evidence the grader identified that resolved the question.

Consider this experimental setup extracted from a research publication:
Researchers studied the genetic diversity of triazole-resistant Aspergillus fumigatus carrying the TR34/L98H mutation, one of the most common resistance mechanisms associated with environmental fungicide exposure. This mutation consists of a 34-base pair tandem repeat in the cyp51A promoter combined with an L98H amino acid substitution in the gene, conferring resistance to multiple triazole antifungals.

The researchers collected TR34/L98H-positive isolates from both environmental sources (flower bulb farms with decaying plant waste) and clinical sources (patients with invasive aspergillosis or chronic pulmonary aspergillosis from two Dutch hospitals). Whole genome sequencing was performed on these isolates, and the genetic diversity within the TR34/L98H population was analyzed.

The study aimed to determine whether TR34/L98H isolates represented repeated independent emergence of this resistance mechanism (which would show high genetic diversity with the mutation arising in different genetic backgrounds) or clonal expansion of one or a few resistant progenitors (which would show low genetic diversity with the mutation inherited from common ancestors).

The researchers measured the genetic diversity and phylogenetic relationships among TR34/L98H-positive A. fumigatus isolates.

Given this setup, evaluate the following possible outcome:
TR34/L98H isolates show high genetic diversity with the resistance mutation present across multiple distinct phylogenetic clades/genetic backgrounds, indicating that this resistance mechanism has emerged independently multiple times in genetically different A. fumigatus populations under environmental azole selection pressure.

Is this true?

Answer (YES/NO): NO